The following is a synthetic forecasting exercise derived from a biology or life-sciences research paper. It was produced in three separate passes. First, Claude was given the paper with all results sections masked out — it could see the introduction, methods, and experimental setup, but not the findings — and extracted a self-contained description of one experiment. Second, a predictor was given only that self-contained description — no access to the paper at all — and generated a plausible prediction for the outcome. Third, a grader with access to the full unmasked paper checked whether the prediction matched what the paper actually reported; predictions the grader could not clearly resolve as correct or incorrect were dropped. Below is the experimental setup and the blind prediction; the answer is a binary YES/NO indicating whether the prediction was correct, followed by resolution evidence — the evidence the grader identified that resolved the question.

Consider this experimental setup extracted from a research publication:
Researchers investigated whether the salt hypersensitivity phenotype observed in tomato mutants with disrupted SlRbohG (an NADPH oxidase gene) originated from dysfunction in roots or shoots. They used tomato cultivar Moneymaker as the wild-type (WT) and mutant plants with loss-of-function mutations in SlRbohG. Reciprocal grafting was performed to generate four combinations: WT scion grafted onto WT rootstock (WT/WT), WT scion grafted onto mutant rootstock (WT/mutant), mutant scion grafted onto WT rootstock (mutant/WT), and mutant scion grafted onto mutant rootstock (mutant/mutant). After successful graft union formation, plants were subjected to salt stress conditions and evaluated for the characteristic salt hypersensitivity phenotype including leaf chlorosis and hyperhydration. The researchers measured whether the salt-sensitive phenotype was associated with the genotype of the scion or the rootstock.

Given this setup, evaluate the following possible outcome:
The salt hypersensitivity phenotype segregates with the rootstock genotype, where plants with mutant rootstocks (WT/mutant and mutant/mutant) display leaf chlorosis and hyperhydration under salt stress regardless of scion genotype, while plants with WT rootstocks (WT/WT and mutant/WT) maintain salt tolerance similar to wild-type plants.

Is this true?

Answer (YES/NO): YES